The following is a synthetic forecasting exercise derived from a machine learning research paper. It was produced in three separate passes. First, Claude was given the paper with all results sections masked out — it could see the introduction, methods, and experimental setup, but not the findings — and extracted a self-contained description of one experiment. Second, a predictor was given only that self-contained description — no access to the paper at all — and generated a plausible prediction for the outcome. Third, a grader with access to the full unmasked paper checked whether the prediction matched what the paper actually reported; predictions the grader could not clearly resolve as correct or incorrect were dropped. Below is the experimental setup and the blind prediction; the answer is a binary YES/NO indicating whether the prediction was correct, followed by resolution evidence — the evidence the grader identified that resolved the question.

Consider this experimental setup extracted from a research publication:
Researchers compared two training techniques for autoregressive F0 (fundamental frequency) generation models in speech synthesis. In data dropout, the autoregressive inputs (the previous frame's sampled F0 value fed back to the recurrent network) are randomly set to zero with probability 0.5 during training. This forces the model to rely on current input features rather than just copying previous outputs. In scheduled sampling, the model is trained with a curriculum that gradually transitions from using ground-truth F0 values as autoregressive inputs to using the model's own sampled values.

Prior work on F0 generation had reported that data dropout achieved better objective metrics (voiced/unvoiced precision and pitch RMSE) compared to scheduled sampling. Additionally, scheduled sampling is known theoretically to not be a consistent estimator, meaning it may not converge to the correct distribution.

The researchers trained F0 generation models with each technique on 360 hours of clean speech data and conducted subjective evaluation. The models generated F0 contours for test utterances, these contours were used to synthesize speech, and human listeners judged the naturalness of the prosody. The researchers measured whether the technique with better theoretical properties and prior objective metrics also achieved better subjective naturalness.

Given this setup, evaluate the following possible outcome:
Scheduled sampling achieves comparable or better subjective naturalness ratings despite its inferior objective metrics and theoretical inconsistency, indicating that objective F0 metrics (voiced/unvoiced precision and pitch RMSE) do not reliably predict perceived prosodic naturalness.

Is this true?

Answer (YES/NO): YES